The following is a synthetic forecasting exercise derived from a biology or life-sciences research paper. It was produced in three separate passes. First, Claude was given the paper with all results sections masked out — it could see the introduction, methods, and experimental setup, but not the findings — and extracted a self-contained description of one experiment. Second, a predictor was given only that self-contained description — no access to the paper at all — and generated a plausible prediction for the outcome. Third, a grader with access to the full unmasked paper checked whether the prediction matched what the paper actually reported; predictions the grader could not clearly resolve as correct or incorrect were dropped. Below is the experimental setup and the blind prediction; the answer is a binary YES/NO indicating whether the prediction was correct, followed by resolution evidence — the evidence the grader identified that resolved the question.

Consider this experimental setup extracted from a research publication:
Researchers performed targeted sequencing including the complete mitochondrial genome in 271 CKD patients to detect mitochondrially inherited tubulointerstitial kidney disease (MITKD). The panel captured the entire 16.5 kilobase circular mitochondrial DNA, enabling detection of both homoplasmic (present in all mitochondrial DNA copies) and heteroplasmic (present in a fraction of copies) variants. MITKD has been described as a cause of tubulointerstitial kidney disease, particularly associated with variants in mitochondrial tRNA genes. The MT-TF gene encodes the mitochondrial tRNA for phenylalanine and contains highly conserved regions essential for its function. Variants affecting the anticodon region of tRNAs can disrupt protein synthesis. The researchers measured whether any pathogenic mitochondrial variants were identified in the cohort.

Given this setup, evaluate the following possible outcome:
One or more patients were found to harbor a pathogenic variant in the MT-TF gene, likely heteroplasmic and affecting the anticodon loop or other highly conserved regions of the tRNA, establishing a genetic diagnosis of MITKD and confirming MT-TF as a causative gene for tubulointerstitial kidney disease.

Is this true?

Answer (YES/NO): NO